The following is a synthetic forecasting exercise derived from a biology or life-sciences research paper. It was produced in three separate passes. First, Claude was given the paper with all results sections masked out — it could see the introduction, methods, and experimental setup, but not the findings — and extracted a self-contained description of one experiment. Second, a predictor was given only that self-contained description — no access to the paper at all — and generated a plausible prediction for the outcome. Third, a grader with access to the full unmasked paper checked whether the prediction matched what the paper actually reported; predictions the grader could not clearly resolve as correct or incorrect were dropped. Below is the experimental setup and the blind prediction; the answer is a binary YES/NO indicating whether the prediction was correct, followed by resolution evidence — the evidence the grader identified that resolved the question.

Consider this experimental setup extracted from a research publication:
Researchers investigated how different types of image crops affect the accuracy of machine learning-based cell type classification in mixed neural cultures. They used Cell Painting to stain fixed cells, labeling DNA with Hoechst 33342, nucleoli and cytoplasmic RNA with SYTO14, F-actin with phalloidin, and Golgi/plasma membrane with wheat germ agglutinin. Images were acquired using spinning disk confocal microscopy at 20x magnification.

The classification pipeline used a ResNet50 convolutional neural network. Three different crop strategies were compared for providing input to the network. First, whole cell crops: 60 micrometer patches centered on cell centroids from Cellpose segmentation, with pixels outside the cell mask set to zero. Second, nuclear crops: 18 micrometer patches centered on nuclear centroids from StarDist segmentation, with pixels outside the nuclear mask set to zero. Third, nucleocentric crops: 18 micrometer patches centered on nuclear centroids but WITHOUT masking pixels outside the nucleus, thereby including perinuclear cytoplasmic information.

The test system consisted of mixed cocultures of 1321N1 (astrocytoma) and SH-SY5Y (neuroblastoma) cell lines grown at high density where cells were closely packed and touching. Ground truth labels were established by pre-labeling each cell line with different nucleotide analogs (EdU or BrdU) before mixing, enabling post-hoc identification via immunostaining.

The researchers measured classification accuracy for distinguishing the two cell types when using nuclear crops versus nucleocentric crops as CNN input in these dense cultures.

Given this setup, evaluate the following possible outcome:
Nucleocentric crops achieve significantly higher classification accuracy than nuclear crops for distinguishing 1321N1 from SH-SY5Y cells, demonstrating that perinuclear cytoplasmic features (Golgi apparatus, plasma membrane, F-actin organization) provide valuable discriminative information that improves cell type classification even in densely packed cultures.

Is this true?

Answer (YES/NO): YES